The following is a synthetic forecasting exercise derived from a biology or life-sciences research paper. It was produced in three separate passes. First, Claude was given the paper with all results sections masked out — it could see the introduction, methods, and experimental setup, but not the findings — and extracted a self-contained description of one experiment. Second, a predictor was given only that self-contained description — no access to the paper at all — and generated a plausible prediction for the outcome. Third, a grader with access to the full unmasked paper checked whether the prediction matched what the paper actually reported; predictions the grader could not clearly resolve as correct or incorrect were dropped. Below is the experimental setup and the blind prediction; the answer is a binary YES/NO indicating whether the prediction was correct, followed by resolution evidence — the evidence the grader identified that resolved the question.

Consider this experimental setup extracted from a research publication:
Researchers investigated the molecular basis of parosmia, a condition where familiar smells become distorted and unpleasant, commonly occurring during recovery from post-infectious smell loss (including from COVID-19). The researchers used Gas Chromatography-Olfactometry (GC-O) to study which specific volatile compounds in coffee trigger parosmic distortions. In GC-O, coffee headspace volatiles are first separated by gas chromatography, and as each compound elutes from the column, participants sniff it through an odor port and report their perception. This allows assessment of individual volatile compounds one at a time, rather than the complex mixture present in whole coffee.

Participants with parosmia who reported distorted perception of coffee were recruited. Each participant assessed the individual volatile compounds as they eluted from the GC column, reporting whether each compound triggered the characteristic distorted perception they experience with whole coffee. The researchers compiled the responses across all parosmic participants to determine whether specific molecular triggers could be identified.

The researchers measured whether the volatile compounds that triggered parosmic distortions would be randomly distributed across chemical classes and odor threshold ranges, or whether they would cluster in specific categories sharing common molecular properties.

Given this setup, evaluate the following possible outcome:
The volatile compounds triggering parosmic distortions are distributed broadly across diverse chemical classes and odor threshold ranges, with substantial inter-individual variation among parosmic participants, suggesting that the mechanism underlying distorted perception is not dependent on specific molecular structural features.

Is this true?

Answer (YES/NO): NO